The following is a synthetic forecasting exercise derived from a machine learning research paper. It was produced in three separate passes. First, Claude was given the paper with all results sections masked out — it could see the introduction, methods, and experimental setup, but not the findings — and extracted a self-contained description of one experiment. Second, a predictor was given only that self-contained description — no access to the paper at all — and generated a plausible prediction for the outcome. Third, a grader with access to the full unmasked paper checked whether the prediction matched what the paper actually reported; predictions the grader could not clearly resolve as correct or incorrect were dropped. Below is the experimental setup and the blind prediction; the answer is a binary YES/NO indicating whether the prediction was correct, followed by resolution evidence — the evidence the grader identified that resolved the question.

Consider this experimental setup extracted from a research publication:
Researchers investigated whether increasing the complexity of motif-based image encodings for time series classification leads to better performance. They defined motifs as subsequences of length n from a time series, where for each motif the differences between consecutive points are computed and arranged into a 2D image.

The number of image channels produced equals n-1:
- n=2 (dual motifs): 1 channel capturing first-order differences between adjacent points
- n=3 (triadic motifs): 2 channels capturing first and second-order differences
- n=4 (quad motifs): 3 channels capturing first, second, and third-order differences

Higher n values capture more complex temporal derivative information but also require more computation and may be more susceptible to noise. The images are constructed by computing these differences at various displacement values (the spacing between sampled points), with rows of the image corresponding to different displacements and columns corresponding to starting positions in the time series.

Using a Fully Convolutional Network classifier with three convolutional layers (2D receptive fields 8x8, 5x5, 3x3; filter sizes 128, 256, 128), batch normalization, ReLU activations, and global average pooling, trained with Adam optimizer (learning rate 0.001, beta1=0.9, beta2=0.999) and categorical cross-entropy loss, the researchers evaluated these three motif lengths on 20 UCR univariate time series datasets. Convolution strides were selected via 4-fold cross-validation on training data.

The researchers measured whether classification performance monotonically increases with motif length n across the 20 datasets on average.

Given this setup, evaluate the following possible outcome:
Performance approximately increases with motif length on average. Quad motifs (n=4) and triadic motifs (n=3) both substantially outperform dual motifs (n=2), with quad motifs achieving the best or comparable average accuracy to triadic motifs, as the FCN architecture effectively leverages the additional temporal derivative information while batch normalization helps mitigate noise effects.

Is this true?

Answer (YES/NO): NO